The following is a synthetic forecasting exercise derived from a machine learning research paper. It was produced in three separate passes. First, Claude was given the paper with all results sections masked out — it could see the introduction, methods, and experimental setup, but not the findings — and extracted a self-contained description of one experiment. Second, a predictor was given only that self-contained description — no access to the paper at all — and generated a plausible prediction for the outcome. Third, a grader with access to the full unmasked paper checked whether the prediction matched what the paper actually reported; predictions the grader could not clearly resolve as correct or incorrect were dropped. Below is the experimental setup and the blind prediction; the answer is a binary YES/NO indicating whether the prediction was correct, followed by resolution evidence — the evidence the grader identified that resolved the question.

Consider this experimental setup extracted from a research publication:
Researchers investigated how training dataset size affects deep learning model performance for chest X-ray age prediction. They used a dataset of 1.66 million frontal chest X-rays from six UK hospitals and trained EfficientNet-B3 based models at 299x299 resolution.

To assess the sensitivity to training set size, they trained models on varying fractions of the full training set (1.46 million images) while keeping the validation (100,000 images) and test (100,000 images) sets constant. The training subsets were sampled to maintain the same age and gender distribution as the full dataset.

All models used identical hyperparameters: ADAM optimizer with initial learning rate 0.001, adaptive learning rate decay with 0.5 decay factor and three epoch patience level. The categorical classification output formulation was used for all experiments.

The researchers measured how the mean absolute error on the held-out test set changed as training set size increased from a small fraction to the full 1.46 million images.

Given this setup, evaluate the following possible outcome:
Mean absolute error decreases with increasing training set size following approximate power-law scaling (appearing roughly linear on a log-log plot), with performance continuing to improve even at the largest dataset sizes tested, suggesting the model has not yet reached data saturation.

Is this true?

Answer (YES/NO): NO